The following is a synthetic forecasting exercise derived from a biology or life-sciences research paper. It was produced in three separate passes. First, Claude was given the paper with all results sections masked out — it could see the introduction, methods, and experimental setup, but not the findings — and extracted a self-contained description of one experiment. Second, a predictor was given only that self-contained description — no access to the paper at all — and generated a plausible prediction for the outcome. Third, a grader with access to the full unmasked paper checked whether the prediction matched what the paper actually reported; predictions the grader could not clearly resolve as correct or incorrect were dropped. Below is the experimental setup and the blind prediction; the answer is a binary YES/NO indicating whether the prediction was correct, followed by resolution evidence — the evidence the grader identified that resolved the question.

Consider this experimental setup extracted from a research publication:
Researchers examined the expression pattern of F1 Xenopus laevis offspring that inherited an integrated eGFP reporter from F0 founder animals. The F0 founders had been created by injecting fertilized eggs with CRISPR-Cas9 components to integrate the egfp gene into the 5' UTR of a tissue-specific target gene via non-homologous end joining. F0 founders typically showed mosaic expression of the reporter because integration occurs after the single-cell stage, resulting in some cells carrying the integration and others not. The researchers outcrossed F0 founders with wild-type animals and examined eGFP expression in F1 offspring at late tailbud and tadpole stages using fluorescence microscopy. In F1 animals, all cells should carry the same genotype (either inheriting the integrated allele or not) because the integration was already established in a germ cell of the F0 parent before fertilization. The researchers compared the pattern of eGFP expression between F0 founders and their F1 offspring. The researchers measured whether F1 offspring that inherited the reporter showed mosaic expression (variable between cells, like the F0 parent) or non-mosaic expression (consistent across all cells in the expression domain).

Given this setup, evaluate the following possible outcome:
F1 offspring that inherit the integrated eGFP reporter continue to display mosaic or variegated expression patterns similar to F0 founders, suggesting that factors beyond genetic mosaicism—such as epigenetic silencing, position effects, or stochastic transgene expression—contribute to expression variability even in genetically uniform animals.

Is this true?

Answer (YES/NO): NO